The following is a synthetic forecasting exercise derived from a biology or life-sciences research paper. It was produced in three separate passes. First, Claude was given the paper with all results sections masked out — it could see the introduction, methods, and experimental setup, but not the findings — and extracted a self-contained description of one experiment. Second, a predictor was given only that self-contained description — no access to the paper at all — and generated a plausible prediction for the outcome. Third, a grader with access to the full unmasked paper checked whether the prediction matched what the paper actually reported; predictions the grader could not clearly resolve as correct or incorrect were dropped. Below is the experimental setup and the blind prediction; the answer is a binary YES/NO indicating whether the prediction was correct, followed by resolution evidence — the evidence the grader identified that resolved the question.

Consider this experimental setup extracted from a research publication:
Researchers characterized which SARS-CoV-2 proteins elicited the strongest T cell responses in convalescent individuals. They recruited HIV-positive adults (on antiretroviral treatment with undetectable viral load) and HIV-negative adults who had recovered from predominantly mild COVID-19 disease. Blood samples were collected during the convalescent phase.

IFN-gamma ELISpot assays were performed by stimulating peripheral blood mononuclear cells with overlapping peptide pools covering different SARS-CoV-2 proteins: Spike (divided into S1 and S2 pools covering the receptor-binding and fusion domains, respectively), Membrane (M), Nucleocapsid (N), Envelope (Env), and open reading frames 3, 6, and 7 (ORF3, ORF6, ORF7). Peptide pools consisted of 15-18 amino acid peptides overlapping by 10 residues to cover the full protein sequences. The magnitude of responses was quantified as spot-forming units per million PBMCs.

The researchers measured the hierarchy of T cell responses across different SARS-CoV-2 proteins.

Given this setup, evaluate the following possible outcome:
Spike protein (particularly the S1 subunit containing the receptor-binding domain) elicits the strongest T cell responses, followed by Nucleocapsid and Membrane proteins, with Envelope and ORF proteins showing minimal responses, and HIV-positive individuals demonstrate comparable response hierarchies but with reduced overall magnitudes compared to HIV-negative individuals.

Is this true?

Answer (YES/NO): NO